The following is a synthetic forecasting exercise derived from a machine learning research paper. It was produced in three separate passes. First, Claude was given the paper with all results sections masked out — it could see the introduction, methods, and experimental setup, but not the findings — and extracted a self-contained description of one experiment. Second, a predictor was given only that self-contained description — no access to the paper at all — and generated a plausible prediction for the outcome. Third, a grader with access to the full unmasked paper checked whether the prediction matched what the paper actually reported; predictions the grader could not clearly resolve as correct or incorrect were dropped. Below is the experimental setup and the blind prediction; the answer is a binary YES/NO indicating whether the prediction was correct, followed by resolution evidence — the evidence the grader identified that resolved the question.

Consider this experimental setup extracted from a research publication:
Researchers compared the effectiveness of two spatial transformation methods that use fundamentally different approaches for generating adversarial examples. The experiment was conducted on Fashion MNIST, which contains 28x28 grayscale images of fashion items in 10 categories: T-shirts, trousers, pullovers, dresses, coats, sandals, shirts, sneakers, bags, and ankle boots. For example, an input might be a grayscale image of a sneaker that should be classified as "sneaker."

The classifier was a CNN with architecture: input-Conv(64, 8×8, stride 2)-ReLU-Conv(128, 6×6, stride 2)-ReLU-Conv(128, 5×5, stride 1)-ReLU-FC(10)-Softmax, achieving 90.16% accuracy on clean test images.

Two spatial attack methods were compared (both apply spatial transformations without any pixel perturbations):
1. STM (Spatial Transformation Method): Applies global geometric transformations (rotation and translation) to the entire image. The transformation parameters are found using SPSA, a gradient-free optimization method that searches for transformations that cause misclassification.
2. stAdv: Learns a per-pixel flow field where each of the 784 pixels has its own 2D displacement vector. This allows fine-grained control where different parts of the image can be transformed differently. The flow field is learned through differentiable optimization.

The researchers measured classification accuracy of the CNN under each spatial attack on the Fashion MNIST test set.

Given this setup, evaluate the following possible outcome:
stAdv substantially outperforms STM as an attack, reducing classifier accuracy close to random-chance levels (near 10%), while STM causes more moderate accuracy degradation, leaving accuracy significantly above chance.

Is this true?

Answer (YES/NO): NO